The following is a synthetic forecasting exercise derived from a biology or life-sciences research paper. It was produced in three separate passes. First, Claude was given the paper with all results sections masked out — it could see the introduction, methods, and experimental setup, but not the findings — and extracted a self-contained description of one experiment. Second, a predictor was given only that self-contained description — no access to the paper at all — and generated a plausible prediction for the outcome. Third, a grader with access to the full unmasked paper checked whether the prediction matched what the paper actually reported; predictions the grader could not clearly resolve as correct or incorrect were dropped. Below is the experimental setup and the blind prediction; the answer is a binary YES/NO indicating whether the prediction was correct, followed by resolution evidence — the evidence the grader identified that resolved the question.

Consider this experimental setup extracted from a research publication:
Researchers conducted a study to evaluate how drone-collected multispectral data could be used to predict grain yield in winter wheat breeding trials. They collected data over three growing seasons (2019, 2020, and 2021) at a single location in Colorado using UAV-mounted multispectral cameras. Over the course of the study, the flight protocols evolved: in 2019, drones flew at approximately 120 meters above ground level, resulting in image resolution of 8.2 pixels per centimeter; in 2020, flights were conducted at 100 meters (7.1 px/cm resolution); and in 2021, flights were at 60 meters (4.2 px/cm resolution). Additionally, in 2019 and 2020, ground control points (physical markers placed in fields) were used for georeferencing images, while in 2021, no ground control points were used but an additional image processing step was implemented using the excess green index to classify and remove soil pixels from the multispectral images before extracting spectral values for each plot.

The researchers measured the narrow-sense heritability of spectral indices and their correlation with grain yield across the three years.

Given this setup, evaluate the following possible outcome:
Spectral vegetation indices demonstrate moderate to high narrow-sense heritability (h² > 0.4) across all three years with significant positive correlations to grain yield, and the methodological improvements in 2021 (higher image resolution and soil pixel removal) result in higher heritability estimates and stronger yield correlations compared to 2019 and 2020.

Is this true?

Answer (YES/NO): NO